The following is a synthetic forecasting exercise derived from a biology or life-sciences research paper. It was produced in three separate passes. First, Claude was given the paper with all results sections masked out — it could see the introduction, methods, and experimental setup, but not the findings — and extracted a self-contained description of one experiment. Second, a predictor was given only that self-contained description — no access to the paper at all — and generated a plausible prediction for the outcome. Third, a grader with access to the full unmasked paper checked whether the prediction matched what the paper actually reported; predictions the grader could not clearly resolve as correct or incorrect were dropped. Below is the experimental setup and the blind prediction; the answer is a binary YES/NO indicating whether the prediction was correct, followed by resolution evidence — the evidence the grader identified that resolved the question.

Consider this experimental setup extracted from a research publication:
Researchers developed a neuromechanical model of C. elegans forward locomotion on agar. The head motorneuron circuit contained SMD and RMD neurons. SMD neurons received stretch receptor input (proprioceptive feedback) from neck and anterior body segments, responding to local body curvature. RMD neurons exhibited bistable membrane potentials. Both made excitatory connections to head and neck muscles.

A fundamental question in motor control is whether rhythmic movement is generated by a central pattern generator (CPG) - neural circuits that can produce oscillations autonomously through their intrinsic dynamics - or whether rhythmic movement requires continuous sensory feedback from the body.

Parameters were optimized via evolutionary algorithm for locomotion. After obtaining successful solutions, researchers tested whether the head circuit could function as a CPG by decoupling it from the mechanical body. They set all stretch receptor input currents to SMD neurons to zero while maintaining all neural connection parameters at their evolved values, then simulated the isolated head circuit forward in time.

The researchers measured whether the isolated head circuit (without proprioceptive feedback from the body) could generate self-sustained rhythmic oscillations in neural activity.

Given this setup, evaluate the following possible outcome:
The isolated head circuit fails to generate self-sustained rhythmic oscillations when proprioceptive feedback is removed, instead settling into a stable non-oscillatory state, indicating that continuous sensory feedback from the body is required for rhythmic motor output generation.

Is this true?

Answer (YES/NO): NO